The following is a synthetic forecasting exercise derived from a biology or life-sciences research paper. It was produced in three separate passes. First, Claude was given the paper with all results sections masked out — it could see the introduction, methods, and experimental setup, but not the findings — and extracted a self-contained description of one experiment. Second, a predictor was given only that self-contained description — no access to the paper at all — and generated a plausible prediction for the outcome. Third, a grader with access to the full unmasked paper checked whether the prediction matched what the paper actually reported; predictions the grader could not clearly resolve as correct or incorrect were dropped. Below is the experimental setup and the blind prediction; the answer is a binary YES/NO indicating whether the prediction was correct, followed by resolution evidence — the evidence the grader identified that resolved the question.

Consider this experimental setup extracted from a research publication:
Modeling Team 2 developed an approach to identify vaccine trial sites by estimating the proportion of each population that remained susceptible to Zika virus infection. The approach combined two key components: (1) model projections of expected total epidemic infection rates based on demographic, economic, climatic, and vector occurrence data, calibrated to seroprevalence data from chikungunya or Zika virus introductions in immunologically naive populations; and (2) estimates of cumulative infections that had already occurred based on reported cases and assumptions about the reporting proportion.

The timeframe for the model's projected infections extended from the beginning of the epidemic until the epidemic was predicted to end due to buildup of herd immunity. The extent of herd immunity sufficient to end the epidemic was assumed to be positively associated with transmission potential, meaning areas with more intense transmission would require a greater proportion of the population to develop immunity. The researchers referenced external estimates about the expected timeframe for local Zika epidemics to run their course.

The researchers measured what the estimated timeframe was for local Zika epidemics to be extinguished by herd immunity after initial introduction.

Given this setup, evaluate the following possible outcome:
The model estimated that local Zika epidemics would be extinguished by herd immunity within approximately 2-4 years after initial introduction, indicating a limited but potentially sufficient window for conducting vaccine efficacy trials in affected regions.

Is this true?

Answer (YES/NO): NO